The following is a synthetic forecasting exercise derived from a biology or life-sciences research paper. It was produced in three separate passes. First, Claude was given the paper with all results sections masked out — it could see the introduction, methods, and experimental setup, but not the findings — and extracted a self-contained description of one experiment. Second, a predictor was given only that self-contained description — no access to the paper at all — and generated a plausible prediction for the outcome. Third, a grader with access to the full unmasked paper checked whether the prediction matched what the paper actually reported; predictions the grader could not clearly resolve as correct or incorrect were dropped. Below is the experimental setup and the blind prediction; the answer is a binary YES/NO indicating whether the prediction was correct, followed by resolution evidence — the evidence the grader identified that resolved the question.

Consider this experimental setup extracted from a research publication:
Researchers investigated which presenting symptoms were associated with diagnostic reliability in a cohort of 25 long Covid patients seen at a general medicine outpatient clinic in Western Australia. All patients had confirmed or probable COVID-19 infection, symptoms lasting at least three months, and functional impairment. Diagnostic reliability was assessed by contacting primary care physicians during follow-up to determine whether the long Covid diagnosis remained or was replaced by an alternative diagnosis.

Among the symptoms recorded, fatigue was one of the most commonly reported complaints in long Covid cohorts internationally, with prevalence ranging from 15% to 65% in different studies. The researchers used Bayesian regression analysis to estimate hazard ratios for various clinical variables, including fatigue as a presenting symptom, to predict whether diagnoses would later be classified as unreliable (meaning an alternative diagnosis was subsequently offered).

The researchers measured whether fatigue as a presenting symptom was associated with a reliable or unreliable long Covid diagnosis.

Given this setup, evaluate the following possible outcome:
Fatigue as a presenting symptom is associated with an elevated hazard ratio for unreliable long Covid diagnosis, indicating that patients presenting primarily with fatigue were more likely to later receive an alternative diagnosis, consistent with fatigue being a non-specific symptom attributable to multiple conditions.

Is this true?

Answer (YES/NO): YES